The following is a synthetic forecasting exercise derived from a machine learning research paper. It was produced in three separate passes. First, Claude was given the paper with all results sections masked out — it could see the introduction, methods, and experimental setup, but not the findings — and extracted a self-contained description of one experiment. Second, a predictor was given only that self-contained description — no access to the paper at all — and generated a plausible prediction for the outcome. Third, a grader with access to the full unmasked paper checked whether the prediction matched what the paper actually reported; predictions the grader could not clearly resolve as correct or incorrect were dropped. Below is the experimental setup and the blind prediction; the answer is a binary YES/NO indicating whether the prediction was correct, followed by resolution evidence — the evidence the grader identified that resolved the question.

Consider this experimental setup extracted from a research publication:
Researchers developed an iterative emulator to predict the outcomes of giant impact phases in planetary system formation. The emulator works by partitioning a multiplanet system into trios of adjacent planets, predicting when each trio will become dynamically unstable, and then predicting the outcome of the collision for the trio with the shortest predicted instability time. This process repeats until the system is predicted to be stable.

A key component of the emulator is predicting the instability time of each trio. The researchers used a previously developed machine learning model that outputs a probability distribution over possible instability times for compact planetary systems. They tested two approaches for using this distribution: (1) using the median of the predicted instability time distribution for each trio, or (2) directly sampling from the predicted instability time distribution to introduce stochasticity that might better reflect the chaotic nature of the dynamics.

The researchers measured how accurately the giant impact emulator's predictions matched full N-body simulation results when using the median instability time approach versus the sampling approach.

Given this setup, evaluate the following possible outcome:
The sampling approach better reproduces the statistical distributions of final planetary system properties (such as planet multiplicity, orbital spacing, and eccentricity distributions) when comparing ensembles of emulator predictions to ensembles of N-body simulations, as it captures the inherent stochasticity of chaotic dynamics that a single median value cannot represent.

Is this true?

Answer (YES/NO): NO